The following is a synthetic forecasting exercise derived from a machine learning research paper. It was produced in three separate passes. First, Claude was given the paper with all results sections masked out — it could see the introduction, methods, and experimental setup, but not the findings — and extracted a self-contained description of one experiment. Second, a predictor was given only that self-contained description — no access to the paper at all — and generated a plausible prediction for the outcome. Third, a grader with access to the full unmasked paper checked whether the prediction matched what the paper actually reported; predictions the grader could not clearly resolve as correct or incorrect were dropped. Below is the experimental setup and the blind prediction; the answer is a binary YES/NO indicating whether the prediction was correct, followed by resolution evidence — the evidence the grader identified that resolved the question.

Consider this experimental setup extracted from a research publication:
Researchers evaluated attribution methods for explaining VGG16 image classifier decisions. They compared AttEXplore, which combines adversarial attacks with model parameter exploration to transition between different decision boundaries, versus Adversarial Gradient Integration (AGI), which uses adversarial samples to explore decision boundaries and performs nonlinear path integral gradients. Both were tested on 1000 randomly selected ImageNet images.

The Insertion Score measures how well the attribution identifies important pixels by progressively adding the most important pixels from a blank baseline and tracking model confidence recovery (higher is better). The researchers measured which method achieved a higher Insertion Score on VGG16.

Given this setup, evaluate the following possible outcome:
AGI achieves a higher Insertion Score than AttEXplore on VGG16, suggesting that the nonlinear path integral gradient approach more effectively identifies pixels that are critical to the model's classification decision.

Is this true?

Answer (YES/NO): YES